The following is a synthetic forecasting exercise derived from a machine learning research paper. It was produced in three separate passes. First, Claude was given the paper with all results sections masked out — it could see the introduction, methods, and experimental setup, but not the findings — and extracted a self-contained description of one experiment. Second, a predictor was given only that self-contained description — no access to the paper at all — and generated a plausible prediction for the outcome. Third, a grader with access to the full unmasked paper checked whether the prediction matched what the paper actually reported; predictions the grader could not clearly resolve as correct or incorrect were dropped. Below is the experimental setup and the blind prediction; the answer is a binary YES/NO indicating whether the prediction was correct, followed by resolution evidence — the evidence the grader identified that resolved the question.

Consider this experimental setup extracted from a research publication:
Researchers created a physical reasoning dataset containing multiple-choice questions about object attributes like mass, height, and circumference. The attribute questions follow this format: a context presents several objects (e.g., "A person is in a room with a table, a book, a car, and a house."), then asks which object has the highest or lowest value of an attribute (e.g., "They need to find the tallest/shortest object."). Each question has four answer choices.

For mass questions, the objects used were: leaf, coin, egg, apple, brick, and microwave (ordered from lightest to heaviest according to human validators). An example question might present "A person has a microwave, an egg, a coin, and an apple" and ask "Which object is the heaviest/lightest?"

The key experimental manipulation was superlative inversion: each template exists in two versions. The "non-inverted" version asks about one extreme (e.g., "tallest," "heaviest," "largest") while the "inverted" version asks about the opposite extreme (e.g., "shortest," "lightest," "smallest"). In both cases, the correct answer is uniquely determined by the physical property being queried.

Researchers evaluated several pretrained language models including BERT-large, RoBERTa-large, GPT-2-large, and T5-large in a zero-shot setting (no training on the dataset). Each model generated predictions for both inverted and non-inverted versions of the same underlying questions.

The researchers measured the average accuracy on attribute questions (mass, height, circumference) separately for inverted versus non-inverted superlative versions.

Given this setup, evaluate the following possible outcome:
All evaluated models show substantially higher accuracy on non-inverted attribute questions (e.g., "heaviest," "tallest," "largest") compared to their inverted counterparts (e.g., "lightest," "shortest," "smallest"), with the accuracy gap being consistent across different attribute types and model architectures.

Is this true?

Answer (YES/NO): NO